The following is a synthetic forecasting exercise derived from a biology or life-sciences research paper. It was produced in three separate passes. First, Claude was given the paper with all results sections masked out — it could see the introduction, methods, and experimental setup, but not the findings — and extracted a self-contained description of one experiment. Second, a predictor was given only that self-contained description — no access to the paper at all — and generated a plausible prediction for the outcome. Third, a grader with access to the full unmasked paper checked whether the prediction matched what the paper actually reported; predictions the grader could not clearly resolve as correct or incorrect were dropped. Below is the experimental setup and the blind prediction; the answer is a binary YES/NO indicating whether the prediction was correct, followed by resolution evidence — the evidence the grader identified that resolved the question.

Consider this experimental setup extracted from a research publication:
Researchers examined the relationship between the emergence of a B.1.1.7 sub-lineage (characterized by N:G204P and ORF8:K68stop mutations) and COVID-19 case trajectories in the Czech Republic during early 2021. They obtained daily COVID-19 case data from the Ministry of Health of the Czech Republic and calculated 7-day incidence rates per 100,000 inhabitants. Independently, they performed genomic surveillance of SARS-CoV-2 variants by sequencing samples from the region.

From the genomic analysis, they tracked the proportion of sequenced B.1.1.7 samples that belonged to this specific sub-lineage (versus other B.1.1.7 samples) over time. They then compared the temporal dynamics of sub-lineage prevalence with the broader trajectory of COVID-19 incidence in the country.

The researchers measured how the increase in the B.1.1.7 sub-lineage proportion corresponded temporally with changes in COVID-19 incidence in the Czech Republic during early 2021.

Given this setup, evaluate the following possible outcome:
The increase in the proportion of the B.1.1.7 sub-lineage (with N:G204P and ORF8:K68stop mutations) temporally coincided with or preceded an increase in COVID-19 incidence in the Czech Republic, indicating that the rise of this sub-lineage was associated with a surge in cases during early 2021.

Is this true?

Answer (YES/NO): YES